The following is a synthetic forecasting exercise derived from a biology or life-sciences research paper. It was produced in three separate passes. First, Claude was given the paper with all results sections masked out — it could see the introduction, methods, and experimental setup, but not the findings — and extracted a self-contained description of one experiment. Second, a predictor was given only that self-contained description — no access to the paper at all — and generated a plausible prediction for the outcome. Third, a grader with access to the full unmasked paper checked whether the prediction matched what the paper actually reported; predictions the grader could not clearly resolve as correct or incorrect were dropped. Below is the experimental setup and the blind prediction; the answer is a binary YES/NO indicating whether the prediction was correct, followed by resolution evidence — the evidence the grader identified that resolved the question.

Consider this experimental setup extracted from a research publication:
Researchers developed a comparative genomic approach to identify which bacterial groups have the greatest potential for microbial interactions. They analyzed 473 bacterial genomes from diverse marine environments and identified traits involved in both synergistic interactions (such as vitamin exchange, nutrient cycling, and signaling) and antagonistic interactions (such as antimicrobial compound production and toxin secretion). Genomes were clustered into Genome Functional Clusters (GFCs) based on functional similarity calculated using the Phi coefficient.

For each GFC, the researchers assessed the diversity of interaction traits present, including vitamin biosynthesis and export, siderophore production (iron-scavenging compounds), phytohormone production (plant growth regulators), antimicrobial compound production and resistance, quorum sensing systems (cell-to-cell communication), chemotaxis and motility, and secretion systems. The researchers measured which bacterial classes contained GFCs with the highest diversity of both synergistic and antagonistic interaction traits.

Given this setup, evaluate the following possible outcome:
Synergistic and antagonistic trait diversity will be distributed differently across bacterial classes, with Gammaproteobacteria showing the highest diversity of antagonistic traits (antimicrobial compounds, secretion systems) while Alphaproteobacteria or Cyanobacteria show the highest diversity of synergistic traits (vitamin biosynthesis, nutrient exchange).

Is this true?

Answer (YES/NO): NO